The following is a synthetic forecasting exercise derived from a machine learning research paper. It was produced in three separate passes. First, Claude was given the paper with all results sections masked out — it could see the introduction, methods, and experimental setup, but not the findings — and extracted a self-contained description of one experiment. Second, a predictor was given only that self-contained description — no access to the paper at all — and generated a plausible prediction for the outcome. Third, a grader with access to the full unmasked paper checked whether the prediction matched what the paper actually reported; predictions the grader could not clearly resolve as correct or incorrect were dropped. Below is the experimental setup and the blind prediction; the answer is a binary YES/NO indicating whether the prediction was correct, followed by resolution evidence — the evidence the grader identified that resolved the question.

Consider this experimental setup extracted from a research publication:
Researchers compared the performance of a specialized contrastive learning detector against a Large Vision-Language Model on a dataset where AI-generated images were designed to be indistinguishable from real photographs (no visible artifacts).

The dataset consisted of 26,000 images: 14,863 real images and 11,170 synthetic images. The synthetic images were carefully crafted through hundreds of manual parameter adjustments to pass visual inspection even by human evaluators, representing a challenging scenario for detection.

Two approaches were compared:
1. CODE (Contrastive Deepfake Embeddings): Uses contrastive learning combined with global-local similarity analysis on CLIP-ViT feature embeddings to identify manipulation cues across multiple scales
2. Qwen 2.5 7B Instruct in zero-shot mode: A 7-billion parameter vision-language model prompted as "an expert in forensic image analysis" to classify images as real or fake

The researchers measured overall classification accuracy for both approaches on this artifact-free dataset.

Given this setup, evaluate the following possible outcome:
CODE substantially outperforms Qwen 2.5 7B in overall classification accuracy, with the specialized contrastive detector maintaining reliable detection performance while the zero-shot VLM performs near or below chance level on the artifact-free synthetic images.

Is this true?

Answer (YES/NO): YES